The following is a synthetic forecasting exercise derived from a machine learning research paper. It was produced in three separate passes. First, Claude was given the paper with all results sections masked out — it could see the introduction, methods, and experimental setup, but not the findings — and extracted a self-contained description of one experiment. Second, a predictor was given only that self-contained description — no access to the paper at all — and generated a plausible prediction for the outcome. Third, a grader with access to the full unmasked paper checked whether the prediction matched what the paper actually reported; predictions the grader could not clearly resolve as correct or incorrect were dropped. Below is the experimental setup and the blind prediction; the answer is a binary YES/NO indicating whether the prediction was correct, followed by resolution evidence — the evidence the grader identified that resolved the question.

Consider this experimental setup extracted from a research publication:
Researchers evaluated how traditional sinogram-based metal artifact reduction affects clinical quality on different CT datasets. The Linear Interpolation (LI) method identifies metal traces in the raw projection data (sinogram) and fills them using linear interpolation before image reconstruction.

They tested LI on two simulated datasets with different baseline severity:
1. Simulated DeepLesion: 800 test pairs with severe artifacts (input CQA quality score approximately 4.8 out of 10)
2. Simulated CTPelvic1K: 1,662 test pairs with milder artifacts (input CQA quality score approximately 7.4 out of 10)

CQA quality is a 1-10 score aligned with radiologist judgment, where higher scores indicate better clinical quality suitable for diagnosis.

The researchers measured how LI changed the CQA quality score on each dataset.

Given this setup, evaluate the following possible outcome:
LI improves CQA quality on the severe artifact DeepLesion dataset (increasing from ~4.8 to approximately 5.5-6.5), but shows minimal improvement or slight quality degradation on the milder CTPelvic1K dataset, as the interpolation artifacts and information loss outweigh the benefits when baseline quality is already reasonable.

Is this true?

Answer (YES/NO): YES